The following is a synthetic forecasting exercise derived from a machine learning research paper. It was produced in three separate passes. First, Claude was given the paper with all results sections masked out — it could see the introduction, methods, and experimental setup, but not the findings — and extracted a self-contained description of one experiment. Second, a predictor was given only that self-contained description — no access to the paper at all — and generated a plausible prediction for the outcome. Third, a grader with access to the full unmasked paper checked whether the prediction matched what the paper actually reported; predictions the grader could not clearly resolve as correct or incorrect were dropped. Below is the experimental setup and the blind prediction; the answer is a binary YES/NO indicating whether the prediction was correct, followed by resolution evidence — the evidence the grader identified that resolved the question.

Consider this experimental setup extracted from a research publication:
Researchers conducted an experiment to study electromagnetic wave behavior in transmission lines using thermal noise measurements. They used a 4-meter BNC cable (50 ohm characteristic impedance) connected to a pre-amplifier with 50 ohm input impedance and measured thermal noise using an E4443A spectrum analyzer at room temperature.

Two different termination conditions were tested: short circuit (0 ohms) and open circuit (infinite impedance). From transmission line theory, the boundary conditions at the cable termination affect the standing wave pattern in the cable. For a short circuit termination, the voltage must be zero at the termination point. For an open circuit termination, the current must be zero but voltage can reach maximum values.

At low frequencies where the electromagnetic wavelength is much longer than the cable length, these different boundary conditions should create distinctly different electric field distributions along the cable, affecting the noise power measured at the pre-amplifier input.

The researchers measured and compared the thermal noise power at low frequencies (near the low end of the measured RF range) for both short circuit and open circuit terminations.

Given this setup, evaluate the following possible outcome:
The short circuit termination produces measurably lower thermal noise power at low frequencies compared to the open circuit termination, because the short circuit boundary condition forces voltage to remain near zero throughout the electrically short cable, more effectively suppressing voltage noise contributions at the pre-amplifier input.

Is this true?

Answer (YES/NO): YES